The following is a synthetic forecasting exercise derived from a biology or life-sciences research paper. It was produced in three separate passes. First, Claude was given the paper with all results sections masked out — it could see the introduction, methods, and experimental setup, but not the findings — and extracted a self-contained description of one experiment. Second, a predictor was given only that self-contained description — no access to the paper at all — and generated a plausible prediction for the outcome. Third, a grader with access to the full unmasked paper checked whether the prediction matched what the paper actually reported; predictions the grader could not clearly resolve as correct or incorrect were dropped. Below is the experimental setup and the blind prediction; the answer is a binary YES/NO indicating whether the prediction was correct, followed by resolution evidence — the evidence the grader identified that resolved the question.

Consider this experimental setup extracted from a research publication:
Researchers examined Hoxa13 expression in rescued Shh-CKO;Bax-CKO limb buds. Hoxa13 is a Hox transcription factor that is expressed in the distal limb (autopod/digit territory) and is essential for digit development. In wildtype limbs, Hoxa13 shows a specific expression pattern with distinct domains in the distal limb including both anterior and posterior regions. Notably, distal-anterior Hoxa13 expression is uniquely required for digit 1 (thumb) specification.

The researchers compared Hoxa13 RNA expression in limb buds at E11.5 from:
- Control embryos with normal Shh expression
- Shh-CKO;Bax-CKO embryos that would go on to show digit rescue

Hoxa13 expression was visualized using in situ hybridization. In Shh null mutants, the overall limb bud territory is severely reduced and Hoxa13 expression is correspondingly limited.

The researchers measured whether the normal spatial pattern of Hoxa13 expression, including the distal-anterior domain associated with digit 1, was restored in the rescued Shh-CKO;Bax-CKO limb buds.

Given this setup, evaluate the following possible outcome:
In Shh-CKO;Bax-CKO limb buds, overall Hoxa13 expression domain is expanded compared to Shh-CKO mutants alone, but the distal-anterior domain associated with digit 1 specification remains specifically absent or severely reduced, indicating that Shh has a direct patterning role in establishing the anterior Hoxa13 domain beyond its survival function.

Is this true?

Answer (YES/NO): NO